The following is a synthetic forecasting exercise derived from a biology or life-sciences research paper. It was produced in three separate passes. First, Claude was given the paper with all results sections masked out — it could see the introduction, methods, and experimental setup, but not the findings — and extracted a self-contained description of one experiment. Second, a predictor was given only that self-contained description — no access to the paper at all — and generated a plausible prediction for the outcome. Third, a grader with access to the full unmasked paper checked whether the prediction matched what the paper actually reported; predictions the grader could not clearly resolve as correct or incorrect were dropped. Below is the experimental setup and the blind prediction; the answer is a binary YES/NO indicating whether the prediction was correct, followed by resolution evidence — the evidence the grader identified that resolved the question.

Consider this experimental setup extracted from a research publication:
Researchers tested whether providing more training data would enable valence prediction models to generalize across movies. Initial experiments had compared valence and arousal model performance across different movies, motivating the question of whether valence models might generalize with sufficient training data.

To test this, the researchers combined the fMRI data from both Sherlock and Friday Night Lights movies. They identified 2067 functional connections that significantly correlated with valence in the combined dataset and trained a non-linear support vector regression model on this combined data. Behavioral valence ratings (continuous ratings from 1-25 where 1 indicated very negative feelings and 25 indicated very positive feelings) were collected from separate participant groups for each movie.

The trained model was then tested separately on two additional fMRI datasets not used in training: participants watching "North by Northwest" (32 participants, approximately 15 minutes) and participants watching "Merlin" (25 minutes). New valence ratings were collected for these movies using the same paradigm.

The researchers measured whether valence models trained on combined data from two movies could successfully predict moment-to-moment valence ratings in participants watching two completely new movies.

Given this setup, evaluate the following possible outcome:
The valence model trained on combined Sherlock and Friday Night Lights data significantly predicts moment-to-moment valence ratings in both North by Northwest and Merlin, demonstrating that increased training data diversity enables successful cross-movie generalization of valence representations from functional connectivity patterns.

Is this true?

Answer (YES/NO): NO